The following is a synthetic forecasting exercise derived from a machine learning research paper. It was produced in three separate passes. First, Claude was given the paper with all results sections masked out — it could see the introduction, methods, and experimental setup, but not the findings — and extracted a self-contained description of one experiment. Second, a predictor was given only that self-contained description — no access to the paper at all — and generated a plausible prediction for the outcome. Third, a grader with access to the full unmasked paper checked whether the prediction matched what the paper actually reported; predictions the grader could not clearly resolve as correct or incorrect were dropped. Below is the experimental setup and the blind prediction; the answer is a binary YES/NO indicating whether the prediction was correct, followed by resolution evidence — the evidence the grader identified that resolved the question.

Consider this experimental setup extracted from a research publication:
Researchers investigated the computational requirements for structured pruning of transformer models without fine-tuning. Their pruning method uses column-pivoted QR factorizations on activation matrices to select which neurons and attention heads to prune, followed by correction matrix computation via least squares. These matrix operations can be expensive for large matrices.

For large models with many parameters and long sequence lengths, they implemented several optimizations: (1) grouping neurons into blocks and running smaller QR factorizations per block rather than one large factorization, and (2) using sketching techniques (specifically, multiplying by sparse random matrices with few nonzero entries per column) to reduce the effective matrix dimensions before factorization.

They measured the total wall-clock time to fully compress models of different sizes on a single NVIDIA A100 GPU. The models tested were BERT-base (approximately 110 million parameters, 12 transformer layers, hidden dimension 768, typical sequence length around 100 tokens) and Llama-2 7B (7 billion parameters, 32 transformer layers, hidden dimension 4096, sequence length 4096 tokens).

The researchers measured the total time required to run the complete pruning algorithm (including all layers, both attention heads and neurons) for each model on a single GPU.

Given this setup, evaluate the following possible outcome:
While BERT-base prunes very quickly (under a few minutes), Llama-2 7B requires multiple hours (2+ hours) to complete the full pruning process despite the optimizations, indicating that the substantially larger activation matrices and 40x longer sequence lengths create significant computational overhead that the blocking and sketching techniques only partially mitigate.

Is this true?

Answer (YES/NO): YES